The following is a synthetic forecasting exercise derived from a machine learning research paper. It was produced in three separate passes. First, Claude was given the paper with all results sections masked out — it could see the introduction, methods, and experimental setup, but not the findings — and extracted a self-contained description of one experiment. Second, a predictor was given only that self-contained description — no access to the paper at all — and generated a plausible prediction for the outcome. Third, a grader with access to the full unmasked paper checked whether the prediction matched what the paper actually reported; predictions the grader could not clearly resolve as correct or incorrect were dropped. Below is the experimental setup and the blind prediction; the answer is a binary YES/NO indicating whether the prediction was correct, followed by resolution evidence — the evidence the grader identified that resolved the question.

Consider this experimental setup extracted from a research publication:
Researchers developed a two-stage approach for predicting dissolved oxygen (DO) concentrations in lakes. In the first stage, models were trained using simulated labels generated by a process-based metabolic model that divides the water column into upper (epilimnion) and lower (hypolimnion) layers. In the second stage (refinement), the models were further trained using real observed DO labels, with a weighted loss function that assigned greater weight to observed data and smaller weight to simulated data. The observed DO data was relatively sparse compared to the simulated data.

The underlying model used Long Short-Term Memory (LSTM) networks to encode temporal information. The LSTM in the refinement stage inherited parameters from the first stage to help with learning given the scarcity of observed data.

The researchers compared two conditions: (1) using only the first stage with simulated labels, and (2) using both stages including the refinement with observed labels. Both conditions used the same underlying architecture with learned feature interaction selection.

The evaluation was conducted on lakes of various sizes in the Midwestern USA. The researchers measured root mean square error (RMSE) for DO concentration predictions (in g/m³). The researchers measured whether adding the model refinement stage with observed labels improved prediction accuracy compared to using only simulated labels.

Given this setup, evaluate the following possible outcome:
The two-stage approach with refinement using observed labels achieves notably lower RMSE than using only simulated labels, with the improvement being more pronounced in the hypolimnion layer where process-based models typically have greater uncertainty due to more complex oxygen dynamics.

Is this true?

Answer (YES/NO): NO